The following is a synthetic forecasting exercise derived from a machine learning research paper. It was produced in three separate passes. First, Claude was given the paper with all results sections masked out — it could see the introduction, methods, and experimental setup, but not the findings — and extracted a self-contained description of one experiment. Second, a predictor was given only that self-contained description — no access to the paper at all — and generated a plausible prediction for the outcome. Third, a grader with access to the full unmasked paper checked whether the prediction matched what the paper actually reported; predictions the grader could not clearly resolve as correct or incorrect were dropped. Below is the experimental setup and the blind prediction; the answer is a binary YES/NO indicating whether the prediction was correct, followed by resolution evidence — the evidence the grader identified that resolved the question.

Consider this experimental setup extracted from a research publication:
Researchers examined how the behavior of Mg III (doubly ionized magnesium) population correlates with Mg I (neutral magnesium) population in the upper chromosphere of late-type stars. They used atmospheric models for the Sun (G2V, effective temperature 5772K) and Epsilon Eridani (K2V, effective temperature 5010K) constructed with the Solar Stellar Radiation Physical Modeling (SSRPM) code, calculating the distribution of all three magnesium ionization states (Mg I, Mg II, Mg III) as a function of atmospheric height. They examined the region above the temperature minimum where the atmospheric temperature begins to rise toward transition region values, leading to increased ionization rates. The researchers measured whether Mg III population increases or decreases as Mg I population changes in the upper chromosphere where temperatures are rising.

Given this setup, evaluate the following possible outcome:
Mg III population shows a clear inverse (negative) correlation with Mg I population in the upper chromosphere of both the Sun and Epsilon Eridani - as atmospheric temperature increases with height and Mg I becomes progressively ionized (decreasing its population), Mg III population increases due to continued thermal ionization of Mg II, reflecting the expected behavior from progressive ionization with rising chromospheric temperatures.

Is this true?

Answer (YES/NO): YES